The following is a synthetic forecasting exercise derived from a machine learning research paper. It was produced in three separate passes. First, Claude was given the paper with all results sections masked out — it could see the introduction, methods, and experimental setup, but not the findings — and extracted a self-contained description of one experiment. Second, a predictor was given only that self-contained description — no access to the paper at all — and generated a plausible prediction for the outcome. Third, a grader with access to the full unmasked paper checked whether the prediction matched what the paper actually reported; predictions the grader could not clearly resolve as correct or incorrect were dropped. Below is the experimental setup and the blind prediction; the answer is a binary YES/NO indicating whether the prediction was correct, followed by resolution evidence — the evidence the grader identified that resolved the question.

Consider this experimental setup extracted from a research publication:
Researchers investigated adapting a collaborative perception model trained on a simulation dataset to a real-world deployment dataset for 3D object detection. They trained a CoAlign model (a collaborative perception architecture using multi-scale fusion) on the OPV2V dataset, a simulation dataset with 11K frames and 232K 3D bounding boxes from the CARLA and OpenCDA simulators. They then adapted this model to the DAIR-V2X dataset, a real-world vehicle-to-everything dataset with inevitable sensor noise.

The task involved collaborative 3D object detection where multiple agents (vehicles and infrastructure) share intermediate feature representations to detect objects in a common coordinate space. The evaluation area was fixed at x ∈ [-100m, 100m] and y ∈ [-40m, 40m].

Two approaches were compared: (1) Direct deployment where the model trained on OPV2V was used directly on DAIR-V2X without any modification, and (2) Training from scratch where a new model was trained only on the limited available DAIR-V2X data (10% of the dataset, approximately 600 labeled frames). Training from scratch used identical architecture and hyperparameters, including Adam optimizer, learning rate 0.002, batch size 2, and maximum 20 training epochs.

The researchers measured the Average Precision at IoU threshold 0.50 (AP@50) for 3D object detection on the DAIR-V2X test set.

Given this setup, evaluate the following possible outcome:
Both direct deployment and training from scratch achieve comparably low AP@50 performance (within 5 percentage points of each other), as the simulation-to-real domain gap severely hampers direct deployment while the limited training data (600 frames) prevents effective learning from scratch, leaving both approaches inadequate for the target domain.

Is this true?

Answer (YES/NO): YES